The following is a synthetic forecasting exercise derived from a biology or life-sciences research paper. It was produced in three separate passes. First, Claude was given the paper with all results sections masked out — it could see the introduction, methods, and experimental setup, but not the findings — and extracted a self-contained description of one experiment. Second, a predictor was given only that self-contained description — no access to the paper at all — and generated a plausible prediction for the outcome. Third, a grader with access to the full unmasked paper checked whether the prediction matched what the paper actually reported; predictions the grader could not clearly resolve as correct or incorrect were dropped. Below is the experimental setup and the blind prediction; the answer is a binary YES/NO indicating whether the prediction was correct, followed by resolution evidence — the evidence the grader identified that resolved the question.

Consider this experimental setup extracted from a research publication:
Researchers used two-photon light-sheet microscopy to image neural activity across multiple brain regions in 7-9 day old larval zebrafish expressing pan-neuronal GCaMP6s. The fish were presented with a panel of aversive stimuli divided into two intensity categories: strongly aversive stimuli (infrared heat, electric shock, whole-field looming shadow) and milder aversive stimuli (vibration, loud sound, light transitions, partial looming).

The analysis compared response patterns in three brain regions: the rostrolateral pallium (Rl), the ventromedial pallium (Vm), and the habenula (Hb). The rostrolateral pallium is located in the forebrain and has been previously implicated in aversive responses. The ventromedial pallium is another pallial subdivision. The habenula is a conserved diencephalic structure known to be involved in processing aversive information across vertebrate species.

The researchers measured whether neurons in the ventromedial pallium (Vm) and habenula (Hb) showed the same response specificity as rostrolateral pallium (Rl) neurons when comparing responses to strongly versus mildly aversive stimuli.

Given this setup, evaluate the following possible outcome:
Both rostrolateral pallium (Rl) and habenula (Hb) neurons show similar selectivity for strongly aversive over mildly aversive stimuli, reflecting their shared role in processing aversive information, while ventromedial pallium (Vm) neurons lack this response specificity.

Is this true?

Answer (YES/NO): NO